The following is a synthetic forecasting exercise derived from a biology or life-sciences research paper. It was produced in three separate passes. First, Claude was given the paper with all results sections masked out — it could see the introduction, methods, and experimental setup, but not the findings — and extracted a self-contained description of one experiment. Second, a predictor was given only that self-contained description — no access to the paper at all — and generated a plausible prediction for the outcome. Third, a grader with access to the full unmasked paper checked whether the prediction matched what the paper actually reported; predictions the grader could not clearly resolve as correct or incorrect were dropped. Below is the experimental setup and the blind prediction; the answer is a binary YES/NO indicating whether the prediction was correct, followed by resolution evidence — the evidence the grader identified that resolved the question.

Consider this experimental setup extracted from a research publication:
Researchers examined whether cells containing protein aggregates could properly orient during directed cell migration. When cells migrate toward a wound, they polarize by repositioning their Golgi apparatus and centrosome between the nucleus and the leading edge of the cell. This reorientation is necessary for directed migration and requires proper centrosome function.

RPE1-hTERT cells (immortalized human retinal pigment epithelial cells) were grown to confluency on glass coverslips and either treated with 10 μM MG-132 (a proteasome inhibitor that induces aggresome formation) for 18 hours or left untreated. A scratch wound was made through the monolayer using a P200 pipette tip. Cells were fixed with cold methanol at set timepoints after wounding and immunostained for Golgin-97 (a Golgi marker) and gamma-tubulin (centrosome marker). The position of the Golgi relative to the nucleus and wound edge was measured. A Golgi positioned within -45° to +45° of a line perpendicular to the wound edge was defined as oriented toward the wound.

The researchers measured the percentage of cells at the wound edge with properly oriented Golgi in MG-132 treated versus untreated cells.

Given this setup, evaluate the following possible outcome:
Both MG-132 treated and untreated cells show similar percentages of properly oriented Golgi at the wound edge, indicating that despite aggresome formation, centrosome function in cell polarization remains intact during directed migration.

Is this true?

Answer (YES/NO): NO